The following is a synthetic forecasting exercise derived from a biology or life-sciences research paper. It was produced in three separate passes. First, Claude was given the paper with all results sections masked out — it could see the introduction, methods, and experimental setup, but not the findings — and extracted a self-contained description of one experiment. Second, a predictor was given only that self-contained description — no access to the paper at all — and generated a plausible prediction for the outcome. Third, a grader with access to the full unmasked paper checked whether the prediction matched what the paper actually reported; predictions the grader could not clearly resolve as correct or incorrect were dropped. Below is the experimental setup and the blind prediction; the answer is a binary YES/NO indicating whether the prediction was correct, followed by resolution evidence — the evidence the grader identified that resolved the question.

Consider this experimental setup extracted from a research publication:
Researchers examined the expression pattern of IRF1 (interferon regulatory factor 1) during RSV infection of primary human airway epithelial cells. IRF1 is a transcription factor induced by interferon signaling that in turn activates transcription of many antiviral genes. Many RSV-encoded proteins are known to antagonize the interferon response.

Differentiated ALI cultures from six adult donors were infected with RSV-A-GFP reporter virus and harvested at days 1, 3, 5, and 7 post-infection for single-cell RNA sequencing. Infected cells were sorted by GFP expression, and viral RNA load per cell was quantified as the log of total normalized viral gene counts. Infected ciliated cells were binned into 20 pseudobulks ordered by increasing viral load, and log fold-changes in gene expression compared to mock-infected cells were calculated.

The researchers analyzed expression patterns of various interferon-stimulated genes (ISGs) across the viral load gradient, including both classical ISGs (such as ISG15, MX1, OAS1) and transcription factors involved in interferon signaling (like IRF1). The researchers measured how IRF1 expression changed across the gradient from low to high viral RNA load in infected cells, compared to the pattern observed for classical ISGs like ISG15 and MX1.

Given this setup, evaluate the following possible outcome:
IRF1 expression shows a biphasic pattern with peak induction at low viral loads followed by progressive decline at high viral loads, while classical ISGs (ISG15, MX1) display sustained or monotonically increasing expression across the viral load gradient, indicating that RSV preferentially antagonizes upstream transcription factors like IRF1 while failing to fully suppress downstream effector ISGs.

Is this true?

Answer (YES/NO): NO